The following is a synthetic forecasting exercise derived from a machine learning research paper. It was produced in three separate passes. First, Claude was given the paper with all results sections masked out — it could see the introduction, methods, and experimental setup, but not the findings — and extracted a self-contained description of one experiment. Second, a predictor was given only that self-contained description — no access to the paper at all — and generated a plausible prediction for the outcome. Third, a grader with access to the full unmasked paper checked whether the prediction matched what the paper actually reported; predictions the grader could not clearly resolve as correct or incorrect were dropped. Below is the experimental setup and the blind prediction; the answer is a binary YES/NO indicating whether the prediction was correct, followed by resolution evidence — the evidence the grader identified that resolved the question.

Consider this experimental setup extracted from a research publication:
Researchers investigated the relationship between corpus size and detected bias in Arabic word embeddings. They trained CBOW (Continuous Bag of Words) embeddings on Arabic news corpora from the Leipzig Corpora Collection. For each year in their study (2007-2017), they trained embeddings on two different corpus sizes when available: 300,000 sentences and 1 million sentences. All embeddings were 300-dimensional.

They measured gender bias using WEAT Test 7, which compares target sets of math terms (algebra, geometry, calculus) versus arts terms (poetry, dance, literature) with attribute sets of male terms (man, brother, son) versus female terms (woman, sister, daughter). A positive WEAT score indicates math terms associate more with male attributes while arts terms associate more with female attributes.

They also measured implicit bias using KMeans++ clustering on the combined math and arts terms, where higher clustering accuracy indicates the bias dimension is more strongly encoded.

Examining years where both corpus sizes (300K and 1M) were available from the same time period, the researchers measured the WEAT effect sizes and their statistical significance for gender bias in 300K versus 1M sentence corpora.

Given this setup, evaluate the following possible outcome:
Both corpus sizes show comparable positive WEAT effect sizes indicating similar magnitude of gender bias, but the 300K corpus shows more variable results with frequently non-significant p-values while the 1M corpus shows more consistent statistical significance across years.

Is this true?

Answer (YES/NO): NO